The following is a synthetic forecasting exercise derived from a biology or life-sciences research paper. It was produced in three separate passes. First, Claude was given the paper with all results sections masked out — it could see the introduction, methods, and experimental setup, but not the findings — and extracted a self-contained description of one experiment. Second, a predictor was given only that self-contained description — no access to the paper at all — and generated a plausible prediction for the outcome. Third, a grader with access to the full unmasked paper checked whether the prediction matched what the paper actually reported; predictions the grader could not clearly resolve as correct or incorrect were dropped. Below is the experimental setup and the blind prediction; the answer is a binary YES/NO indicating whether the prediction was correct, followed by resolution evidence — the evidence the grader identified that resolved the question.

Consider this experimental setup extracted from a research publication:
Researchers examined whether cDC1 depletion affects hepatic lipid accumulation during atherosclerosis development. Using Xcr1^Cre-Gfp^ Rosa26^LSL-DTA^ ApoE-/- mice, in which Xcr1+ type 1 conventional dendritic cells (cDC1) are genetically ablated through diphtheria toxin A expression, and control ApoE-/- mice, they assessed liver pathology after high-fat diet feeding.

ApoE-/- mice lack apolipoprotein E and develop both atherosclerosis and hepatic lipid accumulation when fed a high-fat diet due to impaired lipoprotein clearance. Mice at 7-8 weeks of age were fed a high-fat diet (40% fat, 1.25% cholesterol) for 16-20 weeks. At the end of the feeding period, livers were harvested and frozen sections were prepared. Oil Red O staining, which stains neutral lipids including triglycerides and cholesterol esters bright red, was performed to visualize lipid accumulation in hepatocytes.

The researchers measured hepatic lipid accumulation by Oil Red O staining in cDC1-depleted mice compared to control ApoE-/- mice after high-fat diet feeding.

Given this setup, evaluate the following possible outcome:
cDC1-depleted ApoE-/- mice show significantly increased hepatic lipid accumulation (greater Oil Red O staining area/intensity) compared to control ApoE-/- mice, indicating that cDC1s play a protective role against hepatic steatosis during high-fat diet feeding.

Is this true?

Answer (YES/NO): NO